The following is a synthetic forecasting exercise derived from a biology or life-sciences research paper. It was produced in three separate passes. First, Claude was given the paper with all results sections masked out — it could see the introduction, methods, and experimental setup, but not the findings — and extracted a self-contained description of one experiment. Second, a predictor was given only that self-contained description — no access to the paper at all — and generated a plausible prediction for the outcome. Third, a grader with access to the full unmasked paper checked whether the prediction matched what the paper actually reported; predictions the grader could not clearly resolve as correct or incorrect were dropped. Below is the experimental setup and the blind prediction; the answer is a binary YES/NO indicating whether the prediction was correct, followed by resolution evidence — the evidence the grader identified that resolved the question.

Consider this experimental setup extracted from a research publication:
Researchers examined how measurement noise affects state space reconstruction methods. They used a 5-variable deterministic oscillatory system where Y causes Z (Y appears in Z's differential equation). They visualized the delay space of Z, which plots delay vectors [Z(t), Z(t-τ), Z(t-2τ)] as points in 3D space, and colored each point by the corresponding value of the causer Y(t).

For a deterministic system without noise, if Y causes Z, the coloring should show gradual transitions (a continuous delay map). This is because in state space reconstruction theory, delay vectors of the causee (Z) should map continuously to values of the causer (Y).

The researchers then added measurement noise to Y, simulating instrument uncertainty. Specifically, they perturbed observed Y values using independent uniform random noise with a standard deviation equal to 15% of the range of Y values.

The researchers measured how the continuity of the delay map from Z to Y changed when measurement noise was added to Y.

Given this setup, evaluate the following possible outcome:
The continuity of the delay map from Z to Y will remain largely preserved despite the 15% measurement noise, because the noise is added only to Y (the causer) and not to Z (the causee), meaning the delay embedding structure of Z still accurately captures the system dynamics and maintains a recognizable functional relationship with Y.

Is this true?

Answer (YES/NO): NO